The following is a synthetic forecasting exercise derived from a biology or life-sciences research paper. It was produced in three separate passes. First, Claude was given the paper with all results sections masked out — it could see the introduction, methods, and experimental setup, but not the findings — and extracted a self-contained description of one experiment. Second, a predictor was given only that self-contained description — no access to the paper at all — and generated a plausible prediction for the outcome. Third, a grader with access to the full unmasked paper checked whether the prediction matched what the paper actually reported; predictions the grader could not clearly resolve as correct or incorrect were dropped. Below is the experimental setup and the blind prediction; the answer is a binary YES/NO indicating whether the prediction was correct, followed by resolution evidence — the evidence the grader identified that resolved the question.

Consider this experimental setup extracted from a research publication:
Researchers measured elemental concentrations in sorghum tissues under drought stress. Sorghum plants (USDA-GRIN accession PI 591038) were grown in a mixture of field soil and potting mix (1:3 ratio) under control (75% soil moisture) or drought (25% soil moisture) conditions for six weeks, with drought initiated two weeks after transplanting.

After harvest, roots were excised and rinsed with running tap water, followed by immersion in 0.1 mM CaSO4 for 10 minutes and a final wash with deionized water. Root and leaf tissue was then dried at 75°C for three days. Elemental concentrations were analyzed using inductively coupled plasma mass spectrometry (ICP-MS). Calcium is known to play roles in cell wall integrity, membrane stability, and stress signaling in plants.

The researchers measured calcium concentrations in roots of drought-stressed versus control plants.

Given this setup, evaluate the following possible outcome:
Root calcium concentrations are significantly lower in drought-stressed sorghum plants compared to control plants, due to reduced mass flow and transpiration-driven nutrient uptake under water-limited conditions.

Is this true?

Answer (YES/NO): NO